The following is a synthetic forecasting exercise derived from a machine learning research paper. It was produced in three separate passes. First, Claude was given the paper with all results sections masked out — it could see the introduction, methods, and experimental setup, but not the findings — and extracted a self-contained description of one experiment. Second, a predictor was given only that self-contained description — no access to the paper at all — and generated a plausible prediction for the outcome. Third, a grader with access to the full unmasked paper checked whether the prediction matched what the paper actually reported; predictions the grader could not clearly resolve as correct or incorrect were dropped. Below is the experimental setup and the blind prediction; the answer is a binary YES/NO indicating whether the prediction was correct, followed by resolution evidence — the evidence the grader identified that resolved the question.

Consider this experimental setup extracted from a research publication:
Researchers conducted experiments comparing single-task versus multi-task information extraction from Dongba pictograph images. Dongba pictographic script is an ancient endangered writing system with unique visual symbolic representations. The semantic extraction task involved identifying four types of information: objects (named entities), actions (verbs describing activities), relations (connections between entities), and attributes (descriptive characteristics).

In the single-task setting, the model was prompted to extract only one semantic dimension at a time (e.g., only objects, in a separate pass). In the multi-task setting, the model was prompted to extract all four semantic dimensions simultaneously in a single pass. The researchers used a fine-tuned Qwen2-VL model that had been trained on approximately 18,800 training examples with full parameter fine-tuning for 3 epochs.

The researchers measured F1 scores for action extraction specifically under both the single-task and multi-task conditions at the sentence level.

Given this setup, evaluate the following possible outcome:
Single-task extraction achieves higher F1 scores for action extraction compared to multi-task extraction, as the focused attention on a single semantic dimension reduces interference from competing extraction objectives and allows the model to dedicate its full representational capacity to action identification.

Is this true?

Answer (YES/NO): YES